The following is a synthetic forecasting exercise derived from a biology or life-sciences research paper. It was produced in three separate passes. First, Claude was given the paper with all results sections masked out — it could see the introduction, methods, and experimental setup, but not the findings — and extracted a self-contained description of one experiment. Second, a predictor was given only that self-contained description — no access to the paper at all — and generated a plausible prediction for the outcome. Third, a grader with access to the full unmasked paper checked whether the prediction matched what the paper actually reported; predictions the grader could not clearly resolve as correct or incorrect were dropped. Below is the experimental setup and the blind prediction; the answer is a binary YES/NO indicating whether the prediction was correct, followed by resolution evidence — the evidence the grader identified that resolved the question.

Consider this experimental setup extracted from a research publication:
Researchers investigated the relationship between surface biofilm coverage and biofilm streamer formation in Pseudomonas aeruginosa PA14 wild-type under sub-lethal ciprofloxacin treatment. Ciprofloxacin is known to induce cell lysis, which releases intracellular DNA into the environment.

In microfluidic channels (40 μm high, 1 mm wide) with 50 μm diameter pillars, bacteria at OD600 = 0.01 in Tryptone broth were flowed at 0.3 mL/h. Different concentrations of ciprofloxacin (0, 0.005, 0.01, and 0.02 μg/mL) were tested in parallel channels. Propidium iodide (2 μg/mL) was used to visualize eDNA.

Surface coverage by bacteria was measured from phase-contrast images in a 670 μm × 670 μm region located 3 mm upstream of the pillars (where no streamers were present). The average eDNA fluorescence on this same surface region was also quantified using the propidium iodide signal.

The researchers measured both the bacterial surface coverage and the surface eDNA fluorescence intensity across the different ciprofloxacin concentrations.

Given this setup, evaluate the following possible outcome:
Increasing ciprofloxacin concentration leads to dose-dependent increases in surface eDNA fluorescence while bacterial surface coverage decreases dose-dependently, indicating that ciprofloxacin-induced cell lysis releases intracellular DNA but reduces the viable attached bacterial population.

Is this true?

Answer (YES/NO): NO